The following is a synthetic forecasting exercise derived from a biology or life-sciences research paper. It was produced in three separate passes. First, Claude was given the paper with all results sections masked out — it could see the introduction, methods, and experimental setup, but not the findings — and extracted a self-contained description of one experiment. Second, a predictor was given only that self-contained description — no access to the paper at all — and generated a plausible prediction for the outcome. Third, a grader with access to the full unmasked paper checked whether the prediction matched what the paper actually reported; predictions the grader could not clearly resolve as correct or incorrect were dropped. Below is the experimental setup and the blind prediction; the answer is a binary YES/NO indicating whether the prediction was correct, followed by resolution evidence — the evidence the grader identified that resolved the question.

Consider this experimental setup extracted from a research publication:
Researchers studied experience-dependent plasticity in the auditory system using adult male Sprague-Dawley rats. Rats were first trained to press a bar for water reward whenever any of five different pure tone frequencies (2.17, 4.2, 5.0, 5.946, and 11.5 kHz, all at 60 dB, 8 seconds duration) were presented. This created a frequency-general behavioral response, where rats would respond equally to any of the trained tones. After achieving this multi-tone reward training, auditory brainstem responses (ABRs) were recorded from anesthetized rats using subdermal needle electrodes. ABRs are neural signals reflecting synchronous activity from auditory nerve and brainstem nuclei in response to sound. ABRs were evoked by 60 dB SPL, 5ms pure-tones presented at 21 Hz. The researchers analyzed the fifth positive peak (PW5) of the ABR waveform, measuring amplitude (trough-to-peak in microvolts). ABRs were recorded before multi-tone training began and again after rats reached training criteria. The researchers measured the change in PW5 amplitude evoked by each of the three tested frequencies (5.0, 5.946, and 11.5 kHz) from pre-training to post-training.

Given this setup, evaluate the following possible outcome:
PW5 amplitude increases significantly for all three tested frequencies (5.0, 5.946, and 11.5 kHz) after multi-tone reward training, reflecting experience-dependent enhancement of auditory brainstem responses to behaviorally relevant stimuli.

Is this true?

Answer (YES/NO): NO